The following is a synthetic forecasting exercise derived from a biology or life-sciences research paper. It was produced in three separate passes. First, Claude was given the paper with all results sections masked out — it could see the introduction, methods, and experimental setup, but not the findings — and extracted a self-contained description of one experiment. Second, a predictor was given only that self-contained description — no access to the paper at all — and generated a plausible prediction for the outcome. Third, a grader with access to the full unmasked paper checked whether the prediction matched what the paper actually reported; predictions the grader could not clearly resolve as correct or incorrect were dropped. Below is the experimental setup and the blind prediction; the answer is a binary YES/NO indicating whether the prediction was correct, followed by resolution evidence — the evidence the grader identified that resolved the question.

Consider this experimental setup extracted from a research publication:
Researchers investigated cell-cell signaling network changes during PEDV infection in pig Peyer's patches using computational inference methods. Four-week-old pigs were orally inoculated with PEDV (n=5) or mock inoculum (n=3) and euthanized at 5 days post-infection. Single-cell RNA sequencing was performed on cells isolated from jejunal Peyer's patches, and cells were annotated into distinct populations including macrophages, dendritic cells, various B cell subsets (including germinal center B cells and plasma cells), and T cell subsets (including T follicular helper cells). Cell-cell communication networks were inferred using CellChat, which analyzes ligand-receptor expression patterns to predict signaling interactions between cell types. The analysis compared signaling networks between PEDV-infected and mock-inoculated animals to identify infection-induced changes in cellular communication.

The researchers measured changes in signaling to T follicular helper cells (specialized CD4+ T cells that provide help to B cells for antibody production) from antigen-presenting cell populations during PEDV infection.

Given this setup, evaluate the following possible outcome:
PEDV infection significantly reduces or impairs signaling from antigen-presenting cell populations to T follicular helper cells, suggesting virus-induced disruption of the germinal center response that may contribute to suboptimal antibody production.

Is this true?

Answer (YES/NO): NO